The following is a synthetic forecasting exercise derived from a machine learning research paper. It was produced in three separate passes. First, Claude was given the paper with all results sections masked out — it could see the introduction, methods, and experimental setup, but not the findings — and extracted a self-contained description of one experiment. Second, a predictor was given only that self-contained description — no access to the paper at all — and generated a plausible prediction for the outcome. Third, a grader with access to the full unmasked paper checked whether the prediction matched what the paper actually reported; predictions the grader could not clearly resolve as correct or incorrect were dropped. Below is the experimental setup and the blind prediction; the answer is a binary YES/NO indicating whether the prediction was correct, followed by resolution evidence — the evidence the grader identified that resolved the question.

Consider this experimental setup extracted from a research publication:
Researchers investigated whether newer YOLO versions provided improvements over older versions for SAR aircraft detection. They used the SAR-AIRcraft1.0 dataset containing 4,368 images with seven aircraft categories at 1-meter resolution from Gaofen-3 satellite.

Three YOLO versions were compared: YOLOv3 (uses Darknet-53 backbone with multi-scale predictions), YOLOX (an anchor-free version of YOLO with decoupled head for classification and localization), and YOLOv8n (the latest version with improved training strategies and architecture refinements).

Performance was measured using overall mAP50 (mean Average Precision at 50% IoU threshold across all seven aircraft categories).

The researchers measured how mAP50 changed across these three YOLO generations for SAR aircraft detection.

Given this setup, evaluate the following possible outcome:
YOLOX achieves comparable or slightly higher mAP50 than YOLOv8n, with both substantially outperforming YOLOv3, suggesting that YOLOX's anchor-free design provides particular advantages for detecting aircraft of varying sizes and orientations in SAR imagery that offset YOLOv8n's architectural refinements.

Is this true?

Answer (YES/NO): NO